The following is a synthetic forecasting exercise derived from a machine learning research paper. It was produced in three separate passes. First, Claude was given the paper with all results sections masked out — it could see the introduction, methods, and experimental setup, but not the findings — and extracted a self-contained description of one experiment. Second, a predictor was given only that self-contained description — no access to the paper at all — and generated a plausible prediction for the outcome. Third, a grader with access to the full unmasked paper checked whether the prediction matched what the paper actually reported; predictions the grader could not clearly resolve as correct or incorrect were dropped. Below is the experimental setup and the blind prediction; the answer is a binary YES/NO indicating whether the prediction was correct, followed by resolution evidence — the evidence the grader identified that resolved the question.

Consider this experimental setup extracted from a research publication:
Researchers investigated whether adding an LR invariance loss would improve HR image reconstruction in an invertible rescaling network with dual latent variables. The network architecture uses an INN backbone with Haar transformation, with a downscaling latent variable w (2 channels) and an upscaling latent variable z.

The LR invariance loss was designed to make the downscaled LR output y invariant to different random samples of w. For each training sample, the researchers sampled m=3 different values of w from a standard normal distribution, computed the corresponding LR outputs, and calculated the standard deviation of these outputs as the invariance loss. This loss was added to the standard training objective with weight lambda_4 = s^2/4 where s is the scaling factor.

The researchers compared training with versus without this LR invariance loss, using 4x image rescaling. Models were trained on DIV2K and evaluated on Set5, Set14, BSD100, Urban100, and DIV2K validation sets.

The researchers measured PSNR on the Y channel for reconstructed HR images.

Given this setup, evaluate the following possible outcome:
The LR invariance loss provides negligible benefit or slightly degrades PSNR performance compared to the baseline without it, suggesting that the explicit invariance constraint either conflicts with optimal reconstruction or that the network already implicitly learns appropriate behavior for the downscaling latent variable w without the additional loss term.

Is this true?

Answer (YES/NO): NO